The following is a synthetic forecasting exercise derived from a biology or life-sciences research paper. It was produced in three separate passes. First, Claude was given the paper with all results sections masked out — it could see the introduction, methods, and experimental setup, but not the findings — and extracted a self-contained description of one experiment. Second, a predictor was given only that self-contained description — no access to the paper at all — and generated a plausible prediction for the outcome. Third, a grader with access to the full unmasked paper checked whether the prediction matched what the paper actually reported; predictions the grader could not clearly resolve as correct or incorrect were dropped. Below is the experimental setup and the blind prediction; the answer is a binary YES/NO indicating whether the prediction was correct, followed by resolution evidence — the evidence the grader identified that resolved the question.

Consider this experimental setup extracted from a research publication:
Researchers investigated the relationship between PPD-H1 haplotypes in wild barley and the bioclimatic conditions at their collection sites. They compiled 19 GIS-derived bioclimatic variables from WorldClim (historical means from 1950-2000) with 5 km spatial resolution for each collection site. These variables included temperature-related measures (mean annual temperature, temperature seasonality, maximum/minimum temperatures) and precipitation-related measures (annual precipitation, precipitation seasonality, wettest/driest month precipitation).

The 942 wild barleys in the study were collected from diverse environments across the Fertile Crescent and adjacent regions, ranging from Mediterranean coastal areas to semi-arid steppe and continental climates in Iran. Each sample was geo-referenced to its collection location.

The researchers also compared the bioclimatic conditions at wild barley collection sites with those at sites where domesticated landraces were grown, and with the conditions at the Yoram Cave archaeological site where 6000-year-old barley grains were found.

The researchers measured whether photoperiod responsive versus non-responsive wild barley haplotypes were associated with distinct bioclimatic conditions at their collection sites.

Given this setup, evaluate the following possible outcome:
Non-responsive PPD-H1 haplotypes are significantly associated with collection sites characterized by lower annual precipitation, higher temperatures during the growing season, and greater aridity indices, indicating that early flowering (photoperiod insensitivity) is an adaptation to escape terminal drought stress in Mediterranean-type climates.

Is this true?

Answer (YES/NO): NO